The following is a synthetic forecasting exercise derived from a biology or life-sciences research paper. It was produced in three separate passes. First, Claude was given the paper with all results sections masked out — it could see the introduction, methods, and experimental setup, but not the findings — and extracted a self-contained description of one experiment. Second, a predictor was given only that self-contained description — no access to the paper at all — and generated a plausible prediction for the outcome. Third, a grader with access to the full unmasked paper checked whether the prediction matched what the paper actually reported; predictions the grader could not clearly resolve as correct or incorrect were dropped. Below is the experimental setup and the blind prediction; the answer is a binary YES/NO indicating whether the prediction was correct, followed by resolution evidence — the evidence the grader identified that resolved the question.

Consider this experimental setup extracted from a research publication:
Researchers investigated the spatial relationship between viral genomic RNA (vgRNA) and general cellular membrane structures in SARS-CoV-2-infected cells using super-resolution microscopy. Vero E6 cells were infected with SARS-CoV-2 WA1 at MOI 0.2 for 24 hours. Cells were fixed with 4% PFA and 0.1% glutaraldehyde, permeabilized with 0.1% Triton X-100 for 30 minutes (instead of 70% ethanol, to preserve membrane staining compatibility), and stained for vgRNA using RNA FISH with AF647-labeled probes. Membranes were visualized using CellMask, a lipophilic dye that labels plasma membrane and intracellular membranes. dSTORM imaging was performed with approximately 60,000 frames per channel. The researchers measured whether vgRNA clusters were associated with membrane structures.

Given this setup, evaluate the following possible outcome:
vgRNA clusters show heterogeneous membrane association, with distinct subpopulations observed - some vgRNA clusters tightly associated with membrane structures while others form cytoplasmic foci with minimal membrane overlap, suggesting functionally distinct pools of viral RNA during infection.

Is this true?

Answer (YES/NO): NO